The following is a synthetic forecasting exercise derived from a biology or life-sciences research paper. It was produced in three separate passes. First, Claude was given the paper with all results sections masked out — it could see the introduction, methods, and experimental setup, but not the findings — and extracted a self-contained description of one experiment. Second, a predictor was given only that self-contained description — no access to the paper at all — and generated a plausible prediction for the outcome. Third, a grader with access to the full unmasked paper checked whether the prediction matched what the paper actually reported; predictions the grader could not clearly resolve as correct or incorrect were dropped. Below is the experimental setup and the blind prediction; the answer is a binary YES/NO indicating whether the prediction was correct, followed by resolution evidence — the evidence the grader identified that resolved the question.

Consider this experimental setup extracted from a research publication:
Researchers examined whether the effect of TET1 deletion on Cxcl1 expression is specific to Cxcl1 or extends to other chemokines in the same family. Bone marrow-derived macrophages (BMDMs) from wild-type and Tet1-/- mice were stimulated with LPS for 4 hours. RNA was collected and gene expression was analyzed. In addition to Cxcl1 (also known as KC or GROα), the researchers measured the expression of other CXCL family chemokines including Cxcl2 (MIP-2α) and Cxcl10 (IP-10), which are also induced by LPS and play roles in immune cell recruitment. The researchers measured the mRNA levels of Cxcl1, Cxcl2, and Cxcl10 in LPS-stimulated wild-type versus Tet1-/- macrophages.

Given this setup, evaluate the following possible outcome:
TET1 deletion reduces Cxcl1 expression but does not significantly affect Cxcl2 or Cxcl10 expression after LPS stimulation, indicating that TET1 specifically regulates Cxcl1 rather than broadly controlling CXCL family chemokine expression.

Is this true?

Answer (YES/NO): YES